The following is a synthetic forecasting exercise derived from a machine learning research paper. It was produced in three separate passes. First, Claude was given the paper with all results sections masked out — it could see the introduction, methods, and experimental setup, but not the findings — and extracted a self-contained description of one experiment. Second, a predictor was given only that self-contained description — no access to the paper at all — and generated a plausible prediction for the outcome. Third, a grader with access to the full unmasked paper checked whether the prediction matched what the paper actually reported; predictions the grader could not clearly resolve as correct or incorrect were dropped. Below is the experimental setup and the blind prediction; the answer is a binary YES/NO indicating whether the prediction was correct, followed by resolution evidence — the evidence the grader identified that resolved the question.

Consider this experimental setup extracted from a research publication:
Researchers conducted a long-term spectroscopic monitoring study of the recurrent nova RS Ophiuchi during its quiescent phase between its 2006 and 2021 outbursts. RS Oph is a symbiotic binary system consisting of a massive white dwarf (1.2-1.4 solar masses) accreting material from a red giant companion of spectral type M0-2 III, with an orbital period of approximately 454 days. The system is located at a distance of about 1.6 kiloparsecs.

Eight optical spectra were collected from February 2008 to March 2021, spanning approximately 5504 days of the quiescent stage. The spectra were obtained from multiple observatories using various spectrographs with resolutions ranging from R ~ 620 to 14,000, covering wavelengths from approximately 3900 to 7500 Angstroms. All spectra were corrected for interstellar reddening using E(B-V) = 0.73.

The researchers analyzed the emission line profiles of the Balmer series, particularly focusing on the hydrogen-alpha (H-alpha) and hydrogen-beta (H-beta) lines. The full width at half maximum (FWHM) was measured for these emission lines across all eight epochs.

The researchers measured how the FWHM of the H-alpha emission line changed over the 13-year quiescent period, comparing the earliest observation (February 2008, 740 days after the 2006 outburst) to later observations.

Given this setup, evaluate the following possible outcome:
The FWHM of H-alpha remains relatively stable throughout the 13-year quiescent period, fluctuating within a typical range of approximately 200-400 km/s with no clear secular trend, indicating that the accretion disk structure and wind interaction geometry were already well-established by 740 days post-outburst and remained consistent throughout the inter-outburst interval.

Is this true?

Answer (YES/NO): NO